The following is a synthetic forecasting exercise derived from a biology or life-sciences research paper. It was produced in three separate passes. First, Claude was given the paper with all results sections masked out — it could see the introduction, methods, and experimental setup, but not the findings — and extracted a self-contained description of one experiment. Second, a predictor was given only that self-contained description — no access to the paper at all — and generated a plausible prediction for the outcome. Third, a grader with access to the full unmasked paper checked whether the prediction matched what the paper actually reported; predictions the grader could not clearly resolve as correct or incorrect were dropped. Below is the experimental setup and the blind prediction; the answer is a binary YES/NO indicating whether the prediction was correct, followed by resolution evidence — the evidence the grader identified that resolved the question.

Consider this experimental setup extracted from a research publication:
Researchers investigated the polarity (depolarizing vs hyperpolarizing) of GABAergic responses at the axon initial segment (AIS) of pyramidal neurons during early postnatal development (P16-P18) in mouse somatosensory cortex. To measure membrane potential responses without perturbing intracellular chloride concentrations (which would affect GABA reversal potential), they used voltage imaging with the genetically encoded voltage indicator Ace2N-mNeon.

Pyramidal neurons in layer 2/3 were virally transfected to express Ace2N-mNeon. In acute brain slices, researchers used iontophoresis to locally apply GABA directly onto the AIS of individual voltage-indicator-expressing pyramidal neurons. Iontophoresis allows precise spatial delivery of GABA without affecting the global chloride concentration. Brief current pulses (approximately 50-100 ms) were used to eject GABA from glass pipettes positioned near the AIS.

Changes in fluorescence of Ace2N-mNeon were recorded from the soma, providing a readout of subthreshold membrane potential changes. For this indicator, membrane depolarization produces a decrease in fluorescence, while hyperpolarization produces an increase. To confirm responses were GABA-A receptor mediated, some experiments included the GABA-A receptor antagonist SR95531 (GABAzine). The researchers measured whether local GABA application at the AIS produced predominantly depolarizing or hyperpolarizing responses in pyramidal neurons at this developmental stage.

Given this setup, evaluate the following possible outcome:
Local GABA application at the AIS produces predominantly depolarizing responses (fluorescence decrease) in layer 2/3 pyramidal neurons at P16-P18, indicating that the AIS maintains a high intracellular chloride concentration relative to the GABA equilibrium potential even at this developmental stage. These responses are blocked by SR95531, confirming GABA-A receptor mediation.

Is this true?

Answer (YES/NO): YES